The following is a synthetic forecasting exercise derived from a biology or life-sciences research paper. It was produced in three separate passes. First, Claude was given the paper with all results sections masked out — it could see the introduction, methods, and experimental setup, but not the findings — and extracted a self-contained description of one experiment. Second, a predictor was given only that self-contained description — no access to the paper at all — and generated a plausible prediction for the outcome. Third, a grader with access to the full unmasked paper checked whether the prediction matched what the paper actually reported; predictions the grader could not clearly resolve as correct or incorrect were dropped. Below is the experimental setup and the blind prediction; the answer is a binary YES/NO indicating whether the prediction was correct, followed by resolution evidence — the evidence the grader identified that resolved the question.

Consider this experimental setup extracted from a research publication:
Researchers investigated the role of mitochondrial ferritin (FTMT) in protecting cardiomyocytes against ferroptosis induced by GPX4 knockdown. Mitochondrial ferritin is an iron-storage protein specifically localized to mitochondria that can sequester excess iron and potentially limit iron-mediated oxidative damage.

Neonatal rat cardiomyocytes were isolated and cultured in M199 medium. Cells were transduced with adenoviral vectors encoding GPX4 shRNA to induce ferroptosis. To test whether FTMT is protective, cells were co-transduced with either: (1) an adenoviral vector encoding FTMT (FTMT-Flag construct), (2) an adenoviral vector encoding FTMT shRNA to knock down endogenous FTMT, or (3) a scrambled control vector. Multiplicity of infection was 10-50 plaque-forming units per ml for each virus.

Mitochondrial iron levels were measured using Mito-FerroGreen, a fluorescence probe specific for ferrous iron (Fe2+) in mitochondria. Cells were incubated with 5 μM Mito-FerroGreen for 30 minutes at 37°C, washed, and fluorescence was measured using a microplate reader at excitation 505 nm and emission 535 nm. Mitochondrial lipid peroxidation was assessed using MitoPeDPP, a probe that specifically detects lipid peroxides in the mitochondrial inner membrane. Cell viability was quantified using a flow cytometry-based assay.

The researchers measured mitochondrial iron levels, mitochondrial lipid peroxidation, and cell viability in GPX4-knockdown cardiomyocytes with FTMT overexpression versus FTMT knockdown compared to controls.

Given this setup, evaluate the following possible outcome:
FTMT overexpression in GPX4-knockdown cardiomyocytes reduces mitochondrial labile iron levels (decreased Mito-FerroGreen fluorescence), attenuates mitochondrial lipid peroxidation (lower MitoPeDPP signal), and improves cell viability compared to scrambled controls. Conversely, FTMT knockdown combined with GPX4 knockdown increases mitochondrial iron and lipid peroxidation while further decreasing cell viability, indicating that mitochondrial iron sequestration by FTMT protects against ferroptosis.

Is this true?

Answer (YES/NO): YES